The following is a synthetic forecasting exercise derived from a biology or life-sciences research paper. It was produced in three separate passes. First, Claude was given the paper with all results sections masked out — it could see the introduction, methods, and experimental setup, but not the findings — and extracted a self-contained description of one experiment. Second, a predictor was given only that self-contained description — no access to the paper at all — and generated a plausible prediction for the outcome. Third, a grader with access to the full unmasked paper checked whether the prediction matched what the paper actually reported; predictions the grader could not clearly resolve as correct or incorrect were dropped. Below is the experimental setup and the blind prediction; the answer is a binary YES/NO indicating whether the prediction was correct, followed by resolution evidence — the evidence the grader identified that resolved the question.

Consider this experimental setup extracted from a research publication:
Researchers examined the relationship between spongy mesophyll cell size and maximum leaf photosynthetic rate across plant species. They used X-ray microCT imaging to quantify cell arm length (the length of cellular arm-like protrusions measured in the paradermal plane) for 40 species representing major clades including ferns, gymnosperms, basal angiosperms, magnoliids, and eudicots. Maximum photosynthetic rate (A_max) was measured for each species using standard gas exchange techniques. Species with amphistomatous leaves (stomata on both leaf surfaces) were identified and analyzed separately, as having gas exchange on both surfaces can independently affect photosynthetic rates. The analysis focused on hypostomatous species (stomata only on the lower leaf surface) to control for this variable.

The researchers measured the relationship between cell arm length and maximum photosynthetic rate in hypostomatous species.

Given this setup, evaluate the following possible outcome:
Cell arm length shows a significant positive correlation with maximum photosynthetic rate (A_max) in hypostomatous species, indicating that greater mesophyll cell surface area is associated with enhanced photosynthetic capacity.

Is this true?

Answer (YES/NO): NO